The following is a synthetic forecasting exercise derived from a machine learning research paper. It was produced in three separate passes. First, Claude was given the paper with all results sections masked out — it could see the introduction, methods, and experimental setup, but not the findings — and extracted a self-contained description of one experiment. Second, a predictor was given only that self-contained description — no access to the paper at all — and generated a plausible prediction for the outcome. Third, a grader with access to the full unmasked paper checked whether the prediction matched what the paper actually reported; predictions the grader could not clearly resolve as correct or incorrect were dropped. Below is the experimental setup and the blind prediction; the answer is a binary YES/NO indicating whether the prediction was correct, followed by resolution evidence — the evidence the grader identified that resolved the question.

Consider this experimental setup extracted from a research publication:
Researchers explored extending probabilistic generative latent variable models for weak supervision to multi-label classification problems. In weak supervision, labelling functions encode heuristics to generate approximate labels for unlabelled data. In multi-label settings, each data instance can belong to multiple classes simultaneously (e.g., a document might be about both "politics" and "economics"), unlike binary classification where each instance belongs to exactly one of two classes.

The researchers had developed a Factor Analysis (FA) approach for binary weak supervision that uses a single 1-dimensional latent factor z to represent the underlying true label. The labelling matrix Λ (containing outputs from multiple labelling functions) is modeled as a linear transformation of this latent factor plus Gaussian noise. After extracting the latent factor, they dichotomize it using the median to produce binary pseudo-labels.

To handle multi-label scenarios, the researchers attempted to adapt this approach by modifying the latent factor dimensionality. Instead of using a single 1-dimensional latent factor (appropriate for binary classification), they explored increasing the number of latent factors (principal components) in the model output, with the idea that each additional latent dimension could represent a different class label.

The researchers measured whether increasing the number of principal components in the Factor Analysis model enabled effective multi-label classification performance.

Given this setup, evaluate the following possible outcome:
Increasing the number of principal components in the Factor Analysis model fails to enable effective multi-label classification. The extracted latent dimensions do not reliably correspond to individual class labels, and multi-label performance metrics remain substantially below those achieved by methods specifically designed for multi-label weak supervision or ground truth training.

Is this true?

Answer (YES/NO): YES